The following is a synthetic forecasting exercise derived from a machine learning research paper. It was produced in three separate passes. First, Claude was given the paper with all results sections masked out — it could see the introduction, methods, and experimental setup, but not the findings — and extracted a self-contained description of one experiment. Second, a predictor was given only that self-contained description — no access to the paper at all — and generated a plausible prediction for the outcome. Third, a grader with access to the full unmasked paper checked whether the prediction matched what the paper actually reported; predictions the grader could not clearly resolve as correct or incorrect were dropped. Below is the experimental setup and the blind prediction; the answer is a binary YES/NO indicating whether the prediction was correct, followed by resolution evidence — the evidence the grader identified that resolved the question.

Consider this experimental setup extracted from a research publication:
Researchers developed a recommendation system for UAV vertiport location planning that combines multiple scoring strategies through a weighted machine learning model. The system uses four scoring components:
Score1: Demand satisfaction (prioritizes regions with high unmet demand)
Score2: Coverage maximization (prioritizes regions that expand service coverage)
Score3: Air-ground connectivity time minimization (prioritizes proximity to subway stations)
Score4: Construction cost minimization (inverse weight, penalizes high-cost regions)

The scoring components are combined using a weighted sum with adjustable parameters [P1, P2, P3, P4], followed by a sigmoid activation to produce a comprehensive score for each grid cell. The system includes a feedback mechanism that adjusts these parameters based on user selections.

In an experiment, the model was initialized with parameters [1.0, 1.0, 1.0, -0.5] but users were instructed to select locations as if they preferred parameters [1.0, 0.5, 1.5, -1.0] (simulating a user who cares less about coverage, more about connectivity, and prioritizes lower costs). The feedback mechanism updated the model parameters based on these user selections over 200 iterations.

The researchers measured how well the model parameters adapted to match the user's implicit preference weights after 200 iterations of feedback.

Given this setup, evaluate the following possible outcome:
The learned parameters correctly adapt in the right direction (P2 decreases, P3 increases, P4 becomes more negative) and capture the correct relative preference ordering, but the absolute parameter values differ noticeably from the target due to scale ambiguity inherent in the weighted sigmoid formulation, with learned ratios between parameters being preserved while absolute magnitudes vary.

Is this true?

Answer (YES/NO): YES